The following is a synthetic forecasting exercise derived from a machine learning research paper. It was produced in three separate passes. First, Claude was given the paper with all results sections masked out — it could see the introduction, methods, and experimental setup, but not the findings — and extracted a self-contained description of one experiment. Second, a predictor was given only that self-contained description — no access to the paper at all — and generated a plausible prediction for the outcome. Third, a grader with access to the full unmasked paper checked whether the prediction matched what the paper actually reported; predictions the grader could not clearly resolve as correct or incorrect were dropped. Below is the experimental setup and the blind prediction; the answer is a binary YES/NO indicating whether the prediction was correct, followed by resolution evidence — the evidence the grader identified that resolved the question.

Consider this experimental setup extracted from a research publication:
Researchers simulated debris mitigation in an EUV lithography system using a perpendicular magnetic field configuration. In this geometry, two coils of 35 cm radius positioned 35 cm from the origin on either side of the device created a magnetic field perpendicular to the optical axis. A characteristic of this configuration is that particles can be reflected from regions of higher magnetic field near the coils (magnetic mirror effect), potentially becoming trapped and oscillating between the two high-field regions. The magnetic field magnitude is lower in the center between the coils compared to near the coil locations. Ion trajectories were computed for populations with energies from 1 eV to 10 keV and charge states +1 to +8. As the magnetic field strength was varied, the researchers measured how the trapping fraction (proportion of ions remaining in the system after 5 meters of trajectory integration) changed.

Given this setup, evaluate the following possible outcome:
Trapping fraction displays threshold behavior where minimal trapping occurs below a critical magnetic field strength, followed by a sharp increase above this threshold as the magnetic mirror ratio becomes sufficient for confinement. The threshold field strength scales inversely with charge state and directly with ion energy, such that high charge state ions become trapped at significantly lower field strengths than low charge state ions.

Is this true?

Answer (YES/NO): NO